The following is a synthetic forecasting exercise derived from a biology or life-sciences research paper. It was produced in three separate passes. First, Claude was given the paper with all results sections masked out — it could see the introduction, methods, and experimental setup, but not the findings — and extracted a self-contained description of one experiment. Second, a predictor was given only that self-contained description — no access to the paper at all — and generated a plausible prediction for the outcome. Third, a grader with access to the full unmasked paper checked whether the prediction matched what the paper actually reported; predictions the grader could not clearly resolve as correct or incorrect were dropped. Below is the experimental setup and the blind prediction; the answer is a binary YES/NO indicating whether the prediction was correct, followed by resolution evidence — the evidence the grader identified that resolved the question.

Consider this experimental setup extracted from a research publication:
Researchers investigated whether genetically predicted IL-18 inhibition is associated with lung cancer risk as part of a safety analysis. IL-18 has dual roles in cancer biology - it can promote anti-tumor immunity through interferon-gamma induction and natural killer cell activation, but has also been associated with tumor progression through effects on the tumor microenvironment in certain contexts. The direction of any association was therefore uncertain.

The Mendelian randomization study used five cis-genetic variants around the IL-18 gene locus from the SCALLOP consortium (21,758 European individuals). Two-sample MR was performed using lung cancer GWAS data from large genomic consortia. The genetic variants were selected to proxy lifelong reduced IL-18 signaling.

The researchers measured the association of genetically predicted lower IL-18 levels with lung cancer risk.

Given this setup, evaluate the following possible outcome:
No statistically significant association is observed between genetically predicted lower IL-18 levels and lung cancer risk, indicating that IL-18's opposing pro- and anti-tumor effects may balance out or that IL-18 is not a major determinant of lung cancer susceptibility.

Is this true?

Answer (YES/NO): NO